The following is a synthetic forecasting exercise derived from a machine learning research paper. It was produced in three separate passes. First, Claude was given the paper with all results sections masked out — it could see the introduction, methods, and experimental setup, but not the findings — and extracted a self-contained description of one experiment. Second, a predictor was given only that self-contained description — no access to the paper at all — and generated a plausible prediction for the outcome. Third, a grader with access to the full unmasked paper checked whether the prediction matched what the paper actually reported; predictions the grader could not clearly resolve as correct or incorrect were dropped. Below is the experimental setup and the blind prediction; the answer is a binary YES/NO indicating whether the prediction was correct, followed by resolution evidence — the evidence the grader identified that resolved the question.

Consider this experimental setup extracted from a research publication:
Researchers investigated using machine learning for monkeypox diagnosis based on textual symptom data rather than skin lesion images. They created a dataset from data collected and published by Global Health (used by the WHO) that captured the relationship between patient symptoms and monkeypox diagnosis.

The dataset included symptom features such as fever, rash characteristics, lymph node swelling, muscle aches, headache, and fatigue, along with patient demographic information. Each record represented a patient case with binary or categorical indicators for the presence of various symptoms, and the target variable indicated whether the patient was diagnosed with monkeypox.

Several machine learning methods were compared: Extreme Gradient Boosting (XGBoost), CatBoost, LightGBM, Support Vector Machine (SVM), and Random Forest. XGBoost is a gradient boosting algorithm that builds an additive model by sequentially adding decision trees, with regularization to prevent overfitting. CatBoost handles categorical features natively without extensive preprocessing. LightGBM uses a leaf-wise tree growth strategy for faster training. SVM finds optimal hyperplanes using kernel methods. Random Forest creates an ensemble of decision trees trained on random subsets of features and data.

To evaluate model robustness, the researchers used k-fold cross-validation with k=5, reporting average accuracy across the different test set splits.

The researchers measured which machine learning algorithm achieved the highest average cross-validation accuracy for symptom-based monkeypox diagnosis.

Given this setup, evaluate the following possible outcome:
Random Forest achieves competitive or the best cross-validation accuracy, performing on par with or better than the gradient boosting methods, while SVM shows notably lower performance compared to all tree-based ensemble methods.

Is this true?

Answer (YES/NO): NO